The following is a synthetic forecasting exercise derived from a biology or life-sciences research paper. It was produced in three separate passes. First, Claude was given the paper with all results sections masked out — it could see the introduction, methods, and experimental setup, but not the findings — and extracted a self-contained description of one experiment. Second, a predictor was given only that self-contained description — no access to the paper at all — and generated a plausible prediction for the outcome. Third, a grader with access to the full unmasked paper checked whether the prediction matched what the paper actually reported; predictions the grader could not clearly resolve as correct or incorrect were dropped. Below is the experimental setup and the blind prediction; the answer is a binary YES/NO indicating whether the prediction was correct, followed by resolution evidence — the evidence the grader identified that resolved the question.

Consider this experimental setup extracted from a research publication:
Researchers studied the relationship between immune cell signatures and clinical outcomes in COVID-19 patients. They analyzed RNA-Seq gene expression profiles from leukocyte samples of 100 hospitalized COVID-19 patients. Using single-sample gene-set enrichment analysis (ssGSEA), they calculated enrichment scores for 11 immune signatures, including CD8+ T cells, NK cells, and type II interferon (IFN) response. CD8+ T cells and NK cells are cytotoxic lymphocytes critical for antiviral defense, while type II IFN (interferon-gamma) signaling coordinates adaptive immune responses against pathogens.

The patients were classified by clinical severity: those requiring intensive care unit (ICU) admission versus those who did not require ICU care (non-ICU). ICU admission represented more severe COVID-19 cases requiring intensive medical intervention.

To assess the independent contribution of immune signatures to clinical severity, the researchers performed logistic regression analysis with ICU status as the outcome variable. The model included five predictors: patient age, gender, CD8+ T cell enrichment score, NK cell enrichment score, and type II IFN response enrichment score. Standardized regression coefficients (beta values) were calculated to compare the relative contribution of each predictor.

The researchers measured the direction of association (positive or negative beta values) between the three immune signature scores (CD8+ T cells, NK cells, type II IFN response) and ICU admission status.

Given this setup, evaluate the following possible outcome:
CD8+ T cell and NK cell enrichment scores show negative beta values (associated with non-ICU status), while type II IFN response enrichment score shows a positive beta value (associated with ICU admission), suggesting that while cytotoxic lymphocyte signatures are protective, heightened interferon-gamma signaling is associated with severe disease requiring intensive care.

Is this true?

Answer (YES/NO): YES